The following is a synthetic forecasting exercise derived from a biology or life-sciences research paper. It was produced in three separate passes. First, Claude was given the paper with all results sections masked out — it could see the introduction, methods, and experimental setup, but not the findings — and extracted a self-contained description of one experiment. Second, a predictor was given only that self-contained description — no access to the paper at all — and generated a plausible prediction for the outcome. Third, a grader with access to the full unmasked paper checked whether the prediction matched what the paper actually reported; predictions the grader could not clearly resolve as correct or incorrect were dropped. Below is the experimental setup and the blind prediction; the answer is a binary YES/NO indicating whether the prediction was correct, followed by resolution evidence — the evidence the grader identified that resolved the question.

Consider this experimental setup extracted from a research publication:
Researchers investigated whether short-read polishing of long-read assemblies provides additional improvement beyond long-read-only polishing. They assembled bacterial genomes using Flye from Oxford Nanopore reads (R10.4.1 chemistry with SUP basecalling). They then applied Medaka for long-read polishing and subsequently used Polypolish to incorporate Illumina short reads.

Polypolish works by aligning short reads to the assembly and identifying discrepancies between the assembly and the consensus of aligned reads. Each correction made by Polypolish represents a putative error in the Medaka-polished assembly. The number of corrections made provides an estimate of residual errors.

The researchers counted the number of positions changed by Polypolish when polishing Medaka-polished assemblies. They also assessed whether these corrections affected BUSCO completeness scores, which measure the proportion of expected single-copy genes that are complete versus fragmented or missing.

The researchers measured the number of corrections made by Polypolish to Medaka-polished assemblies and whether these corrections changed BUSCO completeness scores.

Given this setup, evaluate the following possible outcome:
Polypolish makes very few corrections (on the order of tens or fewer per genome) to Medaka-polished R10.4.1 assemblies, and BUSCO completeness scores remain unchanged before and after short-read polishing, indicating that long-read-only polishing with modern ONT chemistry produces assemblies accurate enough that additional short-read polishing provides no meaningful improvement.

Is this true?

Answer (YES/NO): YES